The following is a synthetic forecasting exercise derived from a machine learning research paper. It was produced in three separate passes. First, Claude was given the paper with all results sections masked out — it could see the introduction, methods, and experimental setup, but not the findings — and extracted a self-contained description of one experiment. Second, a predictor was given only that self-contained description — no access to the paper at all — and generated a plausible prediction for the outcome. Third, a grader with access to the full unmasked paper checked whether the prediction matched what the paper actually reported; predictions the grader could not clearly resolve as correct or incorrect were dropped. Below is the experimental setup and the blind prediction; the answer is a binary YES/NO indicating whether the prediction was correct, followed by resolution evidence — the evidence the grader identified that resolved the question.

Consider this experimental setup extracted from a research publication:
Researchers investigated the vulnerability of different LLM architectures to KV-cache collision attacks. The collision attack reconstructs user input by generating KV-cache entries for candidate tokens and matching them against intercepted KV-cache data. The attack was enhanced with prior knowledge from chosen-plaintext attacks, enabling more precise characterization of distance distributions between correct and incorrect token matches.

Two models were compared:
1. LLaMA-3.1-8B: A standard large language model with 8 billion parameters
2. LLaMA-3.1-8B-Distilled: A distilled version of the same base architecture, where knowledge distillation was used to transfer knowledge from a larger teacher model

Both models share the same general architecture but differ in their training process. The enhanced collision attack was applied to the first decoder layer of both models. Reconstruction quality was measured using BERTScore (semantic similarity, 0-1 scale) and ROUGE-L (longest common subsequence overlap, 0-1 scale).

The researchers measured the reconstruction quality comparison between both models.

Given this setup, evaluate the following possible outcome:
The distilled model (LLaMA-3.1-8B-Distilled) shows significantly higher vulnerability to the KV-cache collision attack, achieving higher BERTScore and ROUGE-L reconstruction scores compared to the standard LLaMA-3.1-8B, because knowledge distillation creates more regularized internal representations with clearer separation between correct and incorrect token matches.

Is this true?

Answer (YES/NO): NO